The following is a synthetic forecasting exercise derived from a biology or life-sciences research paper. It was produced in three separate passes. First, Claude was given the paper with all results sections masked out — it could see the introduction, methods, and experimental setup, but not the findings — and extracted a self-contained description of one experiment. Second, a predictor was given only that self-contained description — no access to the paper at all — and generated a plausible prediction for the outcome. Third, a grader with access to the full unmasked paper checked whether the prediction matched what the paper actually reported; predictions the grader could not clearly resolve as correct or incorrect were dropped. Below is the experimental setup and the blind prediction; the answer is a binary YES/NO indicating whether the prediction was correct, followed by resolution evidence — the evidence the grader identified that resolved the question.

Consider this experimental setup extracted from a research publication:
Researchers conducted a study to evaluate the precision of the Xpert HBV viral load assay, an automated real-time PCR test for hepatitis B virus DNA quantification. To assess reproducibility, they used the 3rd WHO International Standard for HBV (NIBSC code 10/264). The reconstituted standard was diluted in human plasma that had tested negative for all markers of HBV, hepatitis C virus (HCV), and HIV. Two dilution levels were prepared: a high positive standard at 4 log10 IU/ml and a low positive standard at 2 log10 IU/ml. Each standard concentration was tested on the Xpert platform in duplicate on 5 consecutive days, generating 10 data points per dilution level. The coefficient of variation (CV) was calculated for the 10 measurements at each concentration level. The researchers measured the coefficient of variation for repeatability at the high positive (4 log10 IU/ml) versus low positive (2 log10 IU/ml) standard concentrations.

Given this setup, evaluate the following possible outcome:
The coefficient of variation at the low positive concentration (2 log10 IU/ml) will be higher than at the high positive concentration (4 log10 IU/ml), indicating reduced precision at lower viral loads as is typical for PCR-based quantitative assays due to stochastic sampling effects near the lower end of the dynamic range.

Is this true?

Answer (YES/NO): YES